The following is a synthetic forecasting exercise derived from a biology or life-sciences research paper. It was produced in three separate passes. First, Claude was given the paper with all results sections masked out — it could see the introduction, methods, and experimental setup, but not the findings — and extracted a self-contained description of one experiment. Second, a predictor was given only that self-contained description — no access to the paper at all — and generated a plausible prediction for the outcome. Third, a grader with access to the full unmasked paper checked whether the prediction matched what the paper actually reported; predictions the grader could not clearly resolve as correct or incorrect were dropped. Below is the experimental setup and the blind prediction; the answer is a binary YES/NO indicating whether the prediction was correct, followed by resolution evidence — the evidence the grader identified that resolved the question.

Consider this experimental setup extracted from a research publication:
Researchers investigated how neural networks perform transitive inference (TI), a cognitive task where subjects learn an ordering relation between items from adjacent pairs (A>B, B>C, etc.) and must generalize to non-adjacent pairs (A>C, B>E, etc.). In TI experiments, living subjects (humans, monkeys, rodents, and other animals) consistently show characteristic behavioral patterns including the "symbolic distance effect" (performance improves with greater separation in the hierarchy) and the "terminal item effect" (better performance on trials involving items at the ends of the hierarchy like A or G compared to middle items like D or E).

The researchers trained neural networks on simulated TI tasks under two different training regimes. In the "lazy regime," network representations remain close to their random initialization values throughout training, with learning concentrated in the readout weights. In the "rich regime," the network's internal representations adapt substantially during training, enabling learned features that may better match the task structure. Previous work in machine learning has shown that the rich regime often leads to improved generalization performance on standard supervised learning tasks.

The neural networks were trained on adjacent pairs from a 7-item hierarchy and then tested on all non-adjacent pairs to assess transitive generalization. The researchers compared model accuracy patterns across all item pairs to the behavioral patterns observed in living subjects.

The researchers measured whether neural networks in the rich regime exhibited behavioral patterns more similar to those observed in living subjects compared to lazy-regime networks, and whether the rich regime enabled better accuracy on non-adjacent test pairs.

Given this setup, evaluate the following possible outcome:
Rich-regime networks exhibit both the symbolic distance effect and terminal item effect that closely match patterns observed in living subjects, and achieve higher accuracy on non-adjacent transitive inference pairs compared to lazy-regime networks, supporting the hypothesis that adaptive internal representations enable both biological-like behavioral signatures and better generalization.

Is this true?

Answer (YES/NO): NO